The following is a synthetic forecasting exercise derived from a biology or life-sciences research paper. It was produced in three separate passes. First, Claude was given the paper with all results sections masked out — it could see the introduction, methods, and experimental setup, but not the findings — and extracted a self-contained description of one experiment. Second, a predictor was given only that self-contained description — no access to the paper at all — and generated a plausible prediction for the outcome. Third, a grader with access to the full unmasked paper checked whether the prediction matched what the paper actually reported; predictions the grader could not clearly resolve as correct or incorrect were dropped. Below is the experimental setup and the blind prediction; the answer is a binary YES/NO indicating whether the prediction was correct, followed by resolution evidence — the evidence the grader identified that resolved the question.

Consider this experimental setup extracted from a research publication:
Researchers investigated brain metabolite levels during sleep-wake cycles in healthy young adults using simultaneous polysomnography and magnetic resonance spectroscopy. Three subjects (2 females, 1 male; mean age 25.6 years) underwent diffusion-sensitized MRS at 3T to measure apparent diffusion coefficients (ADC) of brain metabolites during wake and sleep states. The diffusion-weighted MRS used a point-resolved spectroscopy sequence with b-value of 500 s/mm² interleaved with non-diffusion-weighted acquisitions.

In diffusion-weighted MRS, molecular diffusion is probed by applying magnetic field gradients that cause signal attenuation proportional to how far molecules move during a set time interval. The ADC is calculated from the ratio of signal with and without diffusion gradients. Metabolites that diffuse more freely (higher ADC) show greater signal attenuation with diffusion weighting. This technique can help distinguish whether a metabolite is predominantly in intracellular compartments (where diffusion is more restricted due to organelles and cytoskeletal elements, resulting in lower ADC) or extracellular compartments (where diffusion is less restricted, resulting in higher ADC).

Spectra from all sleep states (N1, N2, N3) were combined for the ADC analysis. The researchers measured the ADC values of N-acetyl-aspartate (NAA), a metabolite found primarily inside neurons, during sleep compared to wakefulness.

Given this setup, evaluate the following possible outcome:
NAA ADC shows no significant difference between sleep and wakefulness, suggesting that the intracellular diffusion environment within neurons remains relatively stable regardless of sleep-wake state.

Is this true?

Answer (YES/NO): YES